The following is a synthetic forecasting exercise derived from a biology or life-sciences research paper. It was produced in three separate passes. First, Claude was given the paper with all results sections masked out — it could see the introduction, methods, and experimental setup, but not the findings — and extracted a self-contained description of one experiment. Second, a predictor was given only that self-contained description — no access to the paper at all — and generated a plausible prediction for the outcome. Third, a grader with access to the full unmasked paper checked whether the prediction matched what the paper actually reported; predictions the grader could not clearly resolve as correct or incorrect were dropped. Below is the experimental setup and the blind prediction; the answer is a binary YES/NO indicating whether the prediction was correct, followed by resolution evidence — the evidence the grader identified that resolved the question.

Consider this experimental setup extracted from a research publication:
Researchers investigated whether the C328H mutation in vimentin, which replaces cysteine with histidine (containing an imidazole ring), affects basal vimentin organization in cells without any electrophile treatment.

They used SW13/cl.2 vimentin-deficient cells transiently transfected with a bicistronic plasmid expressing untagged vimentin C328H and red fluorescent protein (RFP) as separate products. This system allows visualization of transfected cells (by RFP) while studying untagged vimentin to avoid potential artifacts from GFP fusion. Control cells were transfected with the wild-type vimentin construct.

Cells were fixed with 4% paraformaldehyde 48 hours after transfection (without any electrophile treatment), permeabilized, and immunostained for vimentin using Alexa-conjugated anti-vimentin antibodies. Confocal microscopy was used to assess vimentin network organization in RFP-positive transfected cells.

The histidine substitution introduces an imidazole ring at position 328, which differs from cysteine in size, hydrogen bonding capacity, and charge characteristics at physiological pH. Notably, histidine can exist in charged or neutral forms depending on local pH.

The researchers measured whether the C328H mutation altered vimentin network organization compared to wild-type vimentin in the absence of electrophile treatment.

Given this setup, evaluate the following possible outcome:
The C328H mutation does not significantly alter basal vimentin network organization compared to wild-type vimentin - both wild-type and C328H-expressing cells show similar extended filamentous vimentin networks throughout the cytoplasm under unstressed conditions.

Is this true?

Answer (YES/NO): YES